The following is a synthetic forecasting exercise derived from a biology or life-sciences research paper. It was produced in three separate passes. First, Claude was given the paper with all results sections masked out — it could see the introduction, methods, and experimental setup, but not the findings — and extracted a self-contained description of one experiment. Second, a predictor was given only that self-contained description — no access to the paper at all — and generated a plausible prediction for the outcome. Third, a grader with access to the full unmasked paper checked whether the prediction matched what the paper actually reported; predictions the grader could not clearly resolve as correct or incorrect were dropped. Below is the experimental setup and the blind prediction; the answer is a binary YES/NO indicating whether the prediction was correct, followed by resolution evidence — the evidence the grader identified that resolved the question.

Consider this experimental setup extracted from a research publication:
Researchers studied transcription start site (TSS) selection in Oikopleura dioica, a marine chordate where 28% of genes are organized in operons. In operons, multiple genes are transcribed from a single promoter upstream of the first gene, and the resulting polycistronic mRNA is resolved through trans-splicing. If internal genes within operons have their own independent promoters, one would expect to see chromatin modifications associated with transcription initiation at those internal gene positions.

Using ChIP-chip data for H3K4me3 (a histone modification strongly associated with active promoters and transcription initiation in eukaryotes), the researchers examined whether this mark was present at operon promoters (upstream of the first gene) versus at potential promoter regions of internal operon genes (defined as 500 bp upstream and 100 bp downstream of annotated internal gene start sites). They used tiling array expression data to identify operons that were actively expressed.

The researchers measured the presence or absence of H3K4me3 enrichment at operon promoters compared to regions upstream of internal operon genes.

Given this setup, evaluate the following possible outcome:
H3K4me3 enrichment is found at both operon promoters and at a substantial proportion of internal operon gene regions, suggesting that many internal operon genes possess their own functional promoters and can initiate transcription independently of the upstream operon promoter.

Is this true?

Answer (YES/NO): NO